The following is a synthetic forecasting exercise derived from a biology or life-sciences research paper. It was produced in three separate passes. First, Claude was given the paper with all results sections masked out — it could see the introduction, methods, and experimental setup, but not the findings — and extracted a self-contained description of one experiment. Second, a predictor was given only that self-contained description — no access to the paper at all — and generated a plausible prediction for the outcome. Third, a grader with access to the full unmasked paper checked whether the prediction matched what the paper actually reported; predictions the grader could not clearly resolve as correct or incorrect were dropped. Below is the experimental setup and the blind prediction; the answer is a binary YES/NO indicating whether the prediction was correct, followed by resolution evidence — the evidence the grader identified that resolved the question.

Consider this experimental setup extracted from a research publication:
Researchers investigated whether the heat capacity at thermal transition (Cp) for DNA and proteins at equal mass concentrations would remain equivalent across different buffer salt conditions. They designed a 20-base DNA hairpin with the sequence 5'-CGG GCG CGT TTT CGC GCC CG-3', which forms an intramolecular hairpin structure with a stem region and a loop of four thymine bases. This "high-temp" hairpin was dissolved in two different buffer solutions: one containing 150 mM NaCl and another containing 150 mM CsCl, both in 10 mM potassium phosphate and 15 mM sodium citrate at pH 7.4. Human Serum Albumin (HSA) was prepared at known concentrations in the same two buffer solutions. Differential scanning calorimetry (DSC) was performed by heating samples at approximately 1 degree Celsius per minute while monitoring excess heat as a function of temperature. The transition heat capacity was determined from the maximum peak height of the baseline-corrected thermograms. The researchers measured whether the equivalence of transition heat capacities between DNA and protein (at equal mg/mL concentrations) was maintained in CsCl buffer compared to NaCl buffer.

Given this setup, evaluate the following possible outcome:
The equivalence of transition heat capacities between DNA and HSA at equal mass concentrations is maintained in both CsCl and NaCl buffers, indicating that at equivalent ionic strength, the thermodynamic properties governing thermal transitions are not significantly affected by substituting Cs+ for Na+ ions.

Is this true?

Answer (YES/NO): YES